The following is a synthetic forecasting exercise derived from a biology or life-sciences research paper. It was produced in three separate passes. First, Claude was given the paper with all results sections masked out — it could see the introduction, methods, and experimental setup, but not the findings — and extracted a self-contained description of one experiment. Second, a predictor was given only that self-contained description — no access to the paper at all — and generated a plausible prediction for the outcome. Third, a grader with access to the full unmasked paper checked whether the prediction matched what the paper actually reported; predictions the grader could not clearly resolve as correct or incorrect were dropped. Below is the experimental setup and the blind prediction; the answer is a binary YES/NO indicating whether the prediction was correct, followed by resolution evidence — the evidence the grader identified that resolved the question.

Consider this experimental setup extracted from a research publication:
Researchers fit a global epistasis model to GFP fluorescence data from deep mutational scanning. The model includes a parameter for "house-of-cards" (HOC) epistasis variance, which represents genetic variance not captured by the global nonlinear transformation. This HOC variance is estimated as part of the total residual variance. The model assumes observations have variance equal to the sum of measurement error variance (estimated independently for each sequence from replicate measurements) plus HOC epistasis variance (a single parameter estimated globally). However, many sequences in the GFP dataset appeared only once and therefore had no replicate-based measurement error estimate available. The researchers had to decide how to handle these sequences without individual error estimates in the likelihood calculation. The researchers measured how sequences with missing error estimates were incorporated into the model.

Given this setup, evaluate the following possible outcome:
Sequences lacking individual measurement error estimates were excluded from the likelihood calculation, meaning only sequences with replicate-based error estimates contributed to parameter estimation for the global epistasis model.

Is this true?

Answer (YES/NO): NO